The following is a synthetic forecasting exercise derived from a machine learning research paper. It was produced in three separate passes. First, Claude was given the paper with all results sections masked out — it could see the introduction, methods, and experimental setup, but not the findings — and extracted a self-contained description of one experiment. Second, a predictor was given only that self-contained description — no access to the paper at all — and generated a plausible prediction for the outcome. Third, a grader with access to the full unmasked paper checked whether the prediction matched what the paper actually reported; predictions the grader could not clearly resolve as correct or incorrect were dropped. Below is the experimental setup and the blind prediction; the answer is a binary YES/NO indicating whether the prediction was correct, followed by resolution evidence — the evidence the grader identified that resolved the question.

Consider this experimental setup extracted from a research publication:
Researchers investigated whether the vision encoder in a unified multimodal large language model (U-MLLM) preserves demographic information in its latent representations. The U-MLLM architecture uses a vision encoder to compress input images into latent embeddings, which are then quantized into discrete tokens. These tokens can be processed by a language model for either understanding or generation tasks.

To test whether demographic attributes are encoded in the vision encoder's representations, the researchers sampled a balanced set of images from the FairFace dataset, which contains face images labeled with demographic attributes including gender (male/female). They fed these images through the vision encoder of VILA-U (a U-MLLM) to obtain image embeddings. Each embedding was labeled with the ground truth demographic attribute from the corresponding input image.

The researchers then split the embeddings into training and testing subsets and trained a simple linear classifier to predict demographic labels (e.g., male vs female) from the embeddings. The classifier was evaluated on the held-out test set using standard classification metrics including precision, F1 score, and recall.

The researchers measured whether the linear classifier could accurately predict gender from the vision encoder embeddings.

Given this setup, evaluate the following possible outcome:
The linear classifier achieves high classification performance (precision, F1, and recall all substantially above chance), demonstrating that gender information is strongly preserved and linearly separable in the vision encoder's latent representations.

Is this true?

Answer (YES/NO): YES